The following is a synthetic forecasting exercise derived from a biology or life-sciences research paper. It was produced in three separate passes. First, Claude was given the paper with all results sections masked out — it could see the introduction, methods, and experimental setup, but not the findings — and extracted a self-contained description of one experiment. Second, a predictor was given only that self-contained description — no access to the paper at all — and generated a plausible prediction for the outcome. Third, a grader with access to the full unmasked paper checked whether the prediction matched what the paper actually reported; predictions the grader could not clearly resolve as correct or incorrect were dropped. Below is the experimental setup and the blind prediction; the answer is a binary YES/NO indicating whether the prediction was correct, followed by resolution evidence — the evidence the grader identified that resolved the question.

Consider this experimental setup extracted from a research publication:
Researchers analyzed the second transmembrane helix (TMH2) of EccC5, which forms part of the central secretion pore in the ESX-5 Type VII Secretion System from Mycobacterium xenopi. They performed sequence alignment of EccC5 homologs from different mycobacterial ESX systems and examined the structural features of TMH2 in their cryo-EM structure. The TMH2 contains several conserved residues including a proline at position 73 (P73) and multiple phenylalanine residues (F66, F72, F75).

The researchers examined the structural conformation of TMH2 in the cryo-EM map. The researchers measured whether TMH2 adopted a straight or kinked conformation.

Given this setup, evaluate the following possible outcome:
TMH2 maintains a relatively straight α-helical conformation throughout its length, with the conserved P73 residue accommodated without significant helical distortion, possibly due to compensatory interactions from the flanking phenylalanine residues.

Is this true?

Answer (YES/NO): NO